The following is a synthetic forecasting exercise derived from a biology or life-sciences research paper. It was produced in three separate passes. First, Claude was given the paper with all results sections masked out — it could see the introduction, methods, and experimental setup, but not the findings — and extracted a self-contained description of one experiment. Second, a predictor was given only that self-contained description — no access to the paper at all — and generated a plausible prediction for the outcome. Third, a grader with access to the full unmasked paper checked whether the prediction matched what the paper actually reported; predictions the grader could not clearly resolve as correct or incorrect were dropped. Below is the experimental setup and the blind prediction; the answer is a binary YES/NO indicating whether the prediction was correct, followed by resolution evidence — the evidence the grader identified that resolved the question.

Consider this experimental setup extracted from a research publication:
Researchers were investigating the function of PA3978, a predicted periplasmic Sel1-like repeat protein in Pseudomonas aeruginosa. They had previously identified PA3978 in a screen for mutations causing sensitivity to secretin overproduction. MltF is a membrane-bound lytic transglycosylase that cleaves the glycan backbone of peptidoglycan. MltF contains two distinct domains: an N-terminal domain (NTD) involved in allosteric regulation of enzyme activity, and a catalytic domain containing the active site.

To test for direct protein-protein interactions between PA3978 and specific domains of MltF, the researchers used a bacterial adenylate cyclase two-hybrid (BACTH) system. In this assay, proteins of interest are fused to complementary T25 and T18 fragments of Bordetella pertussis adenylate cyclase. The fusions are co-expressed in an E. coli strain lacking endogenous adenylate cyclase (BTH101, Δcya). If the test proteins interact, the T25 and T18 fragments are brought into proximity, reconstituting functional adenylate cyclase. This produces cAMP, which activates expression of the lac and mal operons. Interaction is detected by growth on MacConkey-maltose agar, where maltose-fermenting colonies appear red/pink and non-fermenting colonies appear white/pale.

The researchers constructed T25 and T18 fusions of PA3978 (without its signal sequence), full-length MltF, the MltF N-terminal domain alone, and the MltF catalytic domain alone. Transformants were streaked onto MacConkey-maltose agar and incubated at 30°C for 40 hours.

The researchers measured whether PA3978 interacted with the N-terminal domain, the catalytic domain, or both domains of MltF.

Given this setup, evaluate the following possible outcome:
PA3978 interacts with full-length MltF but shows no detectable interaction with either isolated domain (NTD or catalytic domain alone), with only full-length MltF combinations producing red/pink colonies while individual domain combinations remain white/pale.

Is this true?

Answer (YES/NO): NO